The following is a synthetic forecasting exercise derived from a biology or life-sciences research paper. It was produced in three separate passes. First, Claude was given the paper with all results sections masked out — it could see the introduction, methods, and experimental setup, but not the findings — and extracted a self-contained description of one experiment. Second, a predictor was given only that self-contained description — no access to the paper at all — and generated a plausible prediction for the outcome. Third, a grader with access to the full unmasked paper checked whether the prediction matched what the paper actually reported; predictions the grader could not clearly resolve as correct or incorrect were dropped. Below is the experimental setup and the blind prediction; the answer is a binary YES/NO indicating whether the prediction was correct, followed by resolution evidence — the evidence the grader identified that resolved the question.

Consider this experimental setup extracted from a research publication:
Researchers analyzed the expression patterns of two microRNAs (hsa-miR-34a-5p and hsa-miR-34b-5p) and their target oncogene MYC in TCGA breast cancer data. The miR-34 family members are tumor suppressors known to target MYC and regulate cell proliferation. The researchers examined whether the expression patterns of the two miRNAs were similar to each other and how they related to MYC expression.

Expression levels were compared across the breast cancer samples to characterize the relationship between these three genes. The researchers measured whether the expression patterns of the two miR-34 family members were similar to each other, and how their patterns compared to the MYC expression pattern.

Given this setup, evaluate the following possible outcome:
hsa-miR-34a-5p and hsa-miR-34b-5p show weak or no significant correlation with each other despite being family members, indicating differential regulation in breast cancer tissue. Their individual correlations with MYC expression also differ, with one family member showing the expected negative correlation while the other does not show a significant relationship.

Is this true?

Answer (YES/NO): NO